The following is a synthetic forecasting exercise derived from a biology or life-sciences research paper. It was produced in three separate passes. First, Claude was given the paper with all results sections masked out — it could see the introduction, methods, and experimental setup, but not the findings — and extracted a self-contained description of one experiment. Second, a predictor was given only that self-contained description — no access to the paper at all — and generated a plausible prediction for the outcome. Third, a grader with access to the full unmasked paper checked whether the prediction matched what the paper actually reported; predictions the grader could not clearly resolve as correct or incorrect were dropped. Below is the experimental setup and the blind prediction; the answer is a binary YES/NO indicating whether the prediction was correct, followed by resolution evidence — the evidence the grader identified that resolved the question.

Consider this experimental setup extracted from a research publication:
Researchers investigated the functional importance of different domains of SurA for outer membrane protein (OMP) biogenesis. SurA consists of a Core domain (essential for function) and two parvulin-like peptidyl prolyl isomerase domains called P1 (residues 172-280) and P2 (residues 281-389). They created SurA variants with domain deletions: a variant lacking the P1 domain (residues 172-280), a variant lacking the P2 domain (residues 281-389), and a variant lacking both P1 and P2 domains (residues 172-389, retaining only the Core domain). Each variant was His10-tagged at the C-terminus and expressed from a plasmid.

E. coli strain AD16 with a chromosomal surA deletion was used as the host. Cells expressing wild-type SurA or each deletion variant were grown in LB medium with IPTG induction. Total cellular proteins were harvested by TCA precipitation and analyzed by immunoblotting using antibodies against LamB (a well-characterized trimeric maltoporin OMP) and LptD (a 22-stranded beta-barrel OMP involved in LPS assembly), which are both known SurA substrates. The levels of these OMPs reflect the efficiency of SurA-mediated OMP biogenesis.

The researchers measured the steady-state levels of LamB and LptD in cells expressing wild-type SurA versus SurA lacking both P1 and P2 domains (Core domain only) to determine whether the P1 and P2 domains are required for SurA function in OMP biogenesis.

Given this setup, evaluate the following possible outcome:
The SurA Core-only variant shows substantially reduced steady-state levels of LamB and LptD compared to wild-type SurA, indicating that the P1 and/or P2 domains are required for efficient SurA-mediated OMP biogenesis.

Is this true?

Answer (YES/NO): NO